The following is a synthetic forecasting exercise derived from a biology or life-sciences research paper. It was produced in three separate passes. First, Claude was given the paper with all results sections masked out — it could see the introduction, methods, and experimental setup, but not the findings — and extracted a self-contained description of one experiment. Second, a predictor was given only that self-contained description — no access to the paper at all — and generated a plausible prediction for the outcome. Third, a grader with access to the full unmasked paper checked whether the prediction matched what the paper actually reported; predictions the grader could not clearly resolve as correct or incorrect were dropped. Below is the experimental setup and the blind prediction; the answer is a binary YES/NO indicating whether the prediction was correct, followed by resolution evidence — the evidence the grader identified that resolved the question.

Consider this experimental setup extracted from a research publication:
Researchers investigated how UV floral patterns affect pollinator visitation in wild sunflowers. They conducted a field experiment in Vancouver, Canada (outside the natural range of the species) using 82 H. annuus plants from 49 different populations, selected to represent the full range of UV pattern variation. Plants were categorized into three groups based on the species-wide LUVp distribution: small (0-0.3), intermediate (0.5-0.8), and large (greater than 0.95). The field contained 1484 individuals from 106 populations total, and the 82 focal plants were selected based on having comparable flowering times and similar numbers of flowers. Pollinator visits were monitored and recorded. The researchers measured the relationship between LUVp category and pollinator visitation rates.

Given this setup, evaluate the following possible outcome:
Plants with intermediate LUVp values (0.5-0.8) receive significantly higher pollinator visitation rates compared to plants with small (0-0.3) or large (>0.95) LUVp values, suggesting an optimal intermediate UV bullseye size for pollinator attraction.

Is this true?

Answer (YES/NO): YES